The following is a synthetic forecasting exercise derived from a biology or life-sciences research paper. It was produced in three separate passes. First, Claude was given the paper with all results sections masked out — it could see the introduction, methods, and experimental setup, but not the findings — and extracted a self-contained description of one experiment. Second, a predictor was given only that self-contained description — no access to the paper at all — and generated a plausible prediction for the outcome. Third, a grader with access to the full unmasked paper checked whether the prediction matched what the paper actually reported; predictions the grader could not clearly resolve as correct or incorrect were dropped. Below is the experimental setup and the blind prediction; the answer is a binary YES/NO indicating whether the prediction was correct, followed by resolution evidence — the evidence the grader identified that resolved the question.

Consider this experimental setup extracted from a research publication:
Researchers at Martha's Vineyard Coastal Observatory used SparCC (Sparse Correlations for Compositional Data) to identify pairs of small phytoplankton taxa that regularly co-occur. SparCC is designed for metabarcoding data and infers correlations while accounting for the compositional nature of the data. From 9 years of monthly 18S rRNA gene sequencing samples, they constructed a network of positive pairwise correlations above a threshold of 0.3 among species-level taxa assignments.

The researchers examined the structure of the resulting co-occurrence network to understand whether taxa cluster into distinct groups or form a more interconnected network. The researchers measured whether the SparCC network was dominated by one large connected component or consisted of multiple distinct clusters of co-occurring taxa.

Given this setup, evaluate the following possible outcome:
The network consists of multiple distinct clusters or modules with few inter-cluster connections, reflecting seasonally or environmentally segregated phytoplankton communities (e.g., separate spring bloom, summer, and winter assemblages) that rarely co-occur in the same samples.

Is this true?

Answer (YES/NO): NO